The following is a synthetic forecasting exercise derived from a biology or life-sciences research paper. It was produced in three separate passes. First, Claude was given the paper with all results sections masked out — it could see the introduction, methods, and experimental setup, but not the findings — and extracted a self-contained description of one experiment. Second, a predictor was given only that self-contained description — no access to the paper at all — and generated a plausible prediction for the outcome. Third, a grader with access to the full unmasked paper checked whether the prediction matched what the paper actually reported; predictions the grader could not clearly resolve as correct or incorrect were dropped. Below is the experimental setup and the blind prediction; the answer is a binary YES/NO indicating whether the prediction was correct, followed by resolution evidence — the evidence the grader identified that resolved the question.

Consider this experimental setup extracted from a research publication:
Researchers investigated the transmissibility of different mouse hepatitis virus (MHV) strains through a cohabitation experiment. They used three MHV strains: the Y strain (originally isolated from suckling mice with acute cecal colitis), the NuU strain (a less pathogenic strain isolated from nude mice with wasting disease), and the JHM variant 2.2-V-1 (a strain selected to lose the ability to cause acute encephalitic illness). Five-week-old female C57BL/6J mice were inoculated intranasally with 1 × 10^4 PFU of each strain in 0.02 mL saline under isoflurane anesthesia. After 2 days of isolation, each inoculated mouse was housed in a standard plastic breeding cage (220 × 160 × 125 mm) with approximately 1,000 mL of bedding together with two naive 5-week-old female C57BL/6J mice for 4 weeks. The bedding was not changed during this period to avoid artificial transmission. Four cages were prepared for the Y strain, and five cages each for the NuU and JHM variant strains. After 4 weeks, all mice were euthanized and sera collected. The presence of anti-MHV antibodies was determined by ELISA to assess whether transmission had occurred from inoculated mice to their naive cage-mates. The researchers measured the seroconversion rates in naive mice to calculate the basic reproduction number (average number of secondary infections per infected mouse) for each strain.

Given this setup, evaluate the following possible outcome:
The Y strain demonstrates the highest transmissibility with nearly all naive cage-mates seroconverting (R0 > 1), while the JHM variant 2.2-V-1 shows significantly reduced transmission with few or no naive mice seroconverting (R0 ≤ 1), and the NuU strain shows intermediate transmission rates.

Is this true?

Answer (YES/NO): YES